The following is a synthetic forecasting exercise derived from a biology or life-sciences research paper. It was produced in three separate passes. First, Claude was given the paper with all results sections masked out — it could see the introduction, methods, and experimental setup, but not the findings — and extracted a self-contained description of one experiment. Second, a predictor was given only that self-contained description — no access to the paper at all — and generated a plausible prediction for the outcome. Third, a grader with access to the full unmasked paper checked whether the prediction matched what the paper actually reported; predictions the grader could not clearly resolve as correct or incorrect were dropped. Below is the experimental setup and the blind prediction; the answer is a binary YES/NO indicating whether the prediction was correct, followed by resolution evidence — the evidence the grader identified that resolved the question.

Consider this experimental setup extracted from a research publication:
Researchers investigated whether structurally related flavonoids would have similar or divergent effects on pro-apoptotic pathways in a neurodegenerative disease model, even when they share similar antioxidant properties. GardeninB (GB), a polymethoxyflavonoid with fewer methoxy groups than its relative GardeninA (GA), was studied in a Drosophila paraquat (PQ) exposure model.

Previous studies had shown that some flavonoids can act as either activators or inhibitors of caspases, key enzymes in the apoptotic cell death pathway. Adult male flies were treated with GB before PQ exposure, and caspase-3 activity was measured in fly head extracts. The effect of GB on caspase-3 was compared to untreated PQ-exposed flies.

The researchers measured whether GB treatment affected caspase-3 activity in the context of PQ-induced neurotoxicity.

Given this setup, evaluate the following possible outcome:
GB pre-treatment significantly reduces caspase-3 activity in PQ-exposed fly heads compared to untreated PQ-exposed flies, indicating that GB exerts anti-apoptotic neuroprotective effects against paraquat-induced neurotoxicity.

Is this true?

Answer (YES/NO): NO